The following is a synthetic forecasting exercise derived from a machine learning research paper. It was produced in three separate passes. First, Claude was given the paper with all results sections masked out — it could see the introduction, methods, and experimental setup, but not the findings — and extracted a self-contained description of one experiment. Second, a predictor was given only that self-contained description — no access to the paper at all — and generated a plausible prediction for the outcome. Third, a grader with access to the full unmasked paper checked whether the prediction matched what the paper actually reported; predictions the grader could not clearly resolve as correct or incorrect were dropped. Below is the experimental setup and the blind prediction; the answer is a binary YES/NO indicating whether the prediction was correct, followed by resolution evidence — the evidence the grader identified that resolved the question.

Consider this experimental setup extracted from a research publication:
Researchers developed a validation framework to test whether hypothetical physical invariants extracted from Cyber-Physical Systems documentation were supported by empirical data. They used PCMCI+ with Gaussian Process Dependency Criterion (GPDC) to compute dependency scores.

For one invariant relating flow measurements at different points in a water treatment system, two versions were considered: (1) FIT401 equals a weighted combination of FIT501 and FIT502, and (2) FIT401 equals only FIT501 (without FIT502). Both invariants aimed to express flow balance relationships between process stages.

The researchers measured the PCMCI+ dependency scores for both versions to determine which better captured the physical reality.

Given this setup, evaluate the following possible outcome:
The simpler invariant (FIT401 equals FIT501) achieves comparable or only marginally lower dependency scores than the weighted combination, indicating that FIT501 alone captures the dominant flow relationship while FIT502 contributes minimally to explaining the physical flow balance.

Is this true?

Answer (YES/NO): NO